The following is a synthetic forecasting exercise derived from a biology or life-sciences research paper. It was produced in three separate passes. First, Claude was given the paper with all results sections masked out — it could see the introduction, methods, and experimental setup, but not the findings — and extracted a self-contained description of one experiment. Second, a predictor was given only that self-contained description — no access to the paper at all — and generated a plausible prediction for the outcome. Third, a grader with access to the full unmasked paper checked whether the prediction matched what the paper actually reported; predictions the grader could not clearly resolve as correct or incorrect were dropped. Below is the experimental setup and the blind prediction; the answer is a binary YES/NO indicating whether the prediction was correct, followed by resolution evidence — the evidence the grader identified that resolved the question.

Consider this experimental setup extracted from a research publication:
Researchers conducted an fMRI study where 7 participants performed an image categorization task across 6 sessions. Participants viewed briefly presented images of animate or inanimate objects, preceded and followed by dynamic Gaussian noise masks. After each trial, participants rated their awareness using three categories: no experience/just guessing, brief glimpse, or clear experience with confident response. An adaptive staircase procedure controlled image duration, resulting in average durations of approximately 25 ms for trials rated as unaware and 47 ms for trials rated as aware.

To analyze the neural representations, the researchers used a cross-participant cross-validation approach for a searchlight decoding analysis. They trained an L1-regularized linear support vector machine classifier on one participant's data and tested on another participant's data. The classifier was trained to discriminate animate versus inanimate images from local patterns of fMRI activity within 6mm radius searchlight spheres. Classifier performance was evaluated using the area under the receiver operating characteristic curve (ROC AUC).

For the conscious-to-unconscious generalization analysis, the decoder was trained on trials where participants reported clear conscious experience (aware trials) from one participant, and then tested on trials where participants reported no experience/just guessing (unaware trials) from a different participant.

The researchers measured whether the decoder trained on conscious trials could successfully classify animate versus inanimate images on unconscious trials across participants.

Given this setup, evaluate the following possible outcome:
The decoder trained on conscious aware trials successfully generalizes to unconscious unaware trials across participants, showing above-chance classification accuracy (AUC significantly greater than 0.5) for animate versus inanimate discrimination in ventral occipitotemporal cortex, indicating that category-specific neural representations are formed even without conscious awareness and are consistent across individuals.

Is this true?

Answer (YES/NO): YES